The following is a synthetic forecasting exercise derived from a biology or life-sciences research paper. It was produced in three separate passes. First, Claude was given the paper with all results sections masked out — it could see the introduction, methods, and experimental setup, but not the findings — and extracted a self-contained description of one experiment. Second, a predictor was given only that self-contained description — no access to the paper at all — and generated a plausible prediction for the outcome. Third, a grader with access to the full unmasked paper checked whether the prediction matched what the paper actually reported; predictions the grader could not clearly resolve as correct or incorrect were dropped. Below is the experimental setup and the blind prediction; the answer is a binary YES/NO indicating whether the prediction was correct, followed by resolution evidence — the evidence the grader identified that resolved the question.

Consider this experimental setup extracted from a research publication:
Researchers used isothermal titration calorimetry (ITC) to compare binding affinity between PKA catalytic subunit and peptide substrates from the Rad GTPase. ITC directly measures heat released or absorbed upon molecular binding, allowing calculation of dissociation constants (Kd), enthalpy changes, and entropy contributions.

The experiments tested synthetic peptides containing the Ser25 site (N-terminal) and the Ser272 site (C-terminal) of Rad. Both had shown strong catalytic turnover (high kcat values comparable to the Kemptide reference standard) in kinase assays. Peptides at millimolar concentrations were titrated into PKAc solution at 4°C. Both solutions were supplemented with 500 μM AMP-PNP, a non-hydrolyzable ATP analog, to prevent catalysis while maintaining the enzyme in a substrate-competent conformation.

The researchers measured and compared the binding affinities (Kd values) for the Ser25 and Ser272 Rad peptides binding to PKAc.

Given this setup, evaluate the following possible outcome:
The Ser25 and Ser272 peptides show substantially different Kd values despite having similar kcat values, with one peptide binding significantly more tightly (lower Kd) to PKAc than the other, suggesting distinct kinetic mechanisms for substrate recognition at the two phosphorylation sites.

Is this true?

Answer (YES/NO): YES